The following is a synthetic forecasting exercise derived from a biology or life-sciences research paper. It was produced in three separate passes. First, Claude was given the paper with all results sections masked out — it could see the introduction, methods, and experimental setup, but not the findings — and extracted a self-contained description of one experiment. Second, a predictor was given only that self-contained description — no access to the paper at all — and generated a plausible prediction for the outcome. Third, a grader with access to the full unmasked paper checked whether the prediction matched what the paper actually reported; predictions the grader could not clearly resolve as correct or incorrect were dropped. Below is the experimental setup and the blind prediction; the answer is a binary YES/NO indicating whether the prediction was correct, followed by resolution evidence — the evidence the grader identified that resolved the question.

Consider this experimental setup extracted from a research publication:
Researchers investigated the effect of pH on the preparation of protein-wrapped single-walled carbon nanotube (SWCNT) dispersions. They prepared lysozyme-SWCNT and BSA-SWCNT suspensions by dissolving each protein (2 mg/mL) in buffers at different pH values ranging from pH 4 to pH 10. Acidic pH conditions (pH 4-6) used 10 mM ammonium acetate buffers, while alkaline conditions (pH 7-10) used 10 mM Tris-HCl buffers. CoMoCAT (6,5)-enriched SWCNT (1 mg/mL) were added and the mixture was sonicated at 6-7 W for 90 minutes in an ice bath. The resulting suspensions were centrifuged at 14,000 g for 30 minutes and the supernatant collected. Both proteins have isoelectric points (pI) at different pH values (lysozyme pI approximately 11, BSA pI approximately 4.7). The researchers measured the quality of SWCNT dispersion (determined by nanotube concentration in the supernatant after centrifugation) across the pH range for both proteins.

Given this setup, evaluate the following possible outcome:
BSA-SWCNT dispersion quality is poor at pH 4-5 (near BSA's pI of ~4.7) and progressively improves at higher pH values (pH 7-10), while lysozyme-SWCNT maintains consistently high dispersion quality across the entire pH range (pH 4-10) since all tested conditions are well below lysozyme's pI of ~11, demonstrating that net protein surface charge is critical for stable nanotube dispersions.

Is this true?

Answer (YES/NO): NO